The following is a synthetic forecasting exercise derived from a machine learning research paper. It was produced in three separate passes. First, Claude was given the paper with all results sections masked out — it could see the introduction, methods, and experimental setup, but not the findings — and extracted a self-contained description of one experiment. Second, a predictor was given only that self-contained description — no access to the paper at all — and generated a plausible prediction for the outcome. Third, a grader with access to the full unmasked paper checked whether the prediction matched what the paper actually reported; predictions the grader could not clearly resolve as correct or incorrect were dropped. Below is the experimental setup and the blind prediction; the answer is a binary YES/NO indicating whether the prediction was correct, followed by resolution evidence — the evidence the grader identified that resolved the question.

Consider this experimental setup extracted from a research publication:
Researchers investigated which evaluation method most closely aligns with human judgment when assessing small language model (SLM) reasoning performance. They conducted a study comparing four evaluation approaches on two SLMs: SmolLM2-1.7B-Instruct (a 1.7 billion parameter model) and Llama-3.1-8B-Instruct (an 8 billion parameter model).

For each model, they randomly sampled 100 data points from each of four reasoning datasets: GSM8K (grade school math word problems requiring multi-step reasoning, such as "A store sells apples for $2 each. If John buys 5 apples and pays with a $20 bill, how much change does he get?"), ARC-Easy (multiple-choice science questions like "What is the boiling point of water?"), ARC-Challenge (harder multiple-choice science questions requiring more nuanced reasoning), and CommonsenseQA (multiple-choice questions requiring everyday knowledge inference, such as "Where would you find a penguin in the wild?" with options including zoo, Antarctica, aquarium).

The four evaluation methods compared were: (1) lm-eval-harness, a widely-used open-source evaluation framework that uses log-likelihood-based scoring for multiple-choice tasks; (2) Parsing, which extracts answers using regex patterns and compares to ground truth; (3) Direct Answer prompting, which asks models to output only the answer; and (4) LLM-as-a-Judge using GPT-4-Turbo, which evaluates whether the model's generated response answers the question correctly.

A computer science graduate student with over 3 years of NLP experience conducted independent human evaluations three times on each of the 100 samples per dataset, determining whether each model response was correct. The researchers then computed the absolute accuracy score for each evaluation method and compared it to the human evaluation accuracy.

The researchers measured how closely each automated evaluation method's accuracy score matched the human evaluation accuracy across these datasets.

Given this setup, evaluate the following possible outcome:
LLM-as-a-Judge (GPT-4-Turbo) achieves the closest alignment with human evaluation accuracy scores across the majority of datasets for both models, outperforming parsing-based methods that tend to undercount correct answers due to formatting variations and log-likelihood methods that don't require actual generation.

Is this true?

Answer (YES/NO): YES